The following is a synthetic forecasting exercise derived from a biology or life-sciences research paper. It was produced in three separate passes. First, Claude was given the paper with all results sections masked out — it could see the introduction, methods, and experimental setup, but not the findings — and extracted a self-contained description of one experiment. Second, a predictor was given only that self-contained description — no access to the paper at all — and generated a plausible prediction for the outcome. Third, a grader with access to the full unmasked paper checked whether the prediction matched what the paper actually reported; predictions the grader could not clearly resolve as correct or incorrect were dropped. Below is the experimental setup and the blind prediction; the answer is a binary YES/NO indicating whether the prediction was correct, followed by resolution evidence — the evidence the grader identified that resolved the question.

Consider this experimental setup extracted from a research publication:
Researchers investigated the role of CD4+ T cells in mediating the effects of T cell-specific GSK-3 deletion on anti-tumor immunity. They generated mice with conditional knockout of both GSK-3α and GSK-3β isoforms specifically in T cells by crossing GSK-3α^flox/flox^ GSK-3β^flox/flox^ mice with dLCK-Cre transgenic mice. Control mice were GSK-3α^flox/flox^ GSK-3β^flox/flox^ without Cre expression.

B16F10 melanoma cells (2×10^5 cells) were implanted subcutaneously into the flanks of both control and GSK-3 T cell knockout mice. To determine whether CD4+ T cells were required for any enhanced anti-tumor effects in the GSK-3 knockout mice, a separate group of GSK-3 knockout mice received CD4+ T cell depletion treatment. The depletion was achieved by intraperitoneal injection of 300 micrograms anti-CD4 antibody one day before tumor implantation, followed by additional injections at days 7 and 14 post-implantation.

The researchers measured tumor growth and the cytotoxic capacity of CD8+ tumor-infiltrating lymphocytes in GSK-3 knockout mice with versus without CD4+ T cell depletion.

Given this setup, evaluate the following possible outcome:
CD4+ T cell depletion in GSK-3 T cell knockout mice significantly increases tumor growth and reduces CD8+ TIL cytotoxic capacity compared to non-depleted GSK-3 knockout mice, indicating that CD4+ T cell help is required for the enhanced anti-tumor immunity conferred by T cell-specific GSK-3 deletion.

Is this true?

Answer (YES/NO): YES